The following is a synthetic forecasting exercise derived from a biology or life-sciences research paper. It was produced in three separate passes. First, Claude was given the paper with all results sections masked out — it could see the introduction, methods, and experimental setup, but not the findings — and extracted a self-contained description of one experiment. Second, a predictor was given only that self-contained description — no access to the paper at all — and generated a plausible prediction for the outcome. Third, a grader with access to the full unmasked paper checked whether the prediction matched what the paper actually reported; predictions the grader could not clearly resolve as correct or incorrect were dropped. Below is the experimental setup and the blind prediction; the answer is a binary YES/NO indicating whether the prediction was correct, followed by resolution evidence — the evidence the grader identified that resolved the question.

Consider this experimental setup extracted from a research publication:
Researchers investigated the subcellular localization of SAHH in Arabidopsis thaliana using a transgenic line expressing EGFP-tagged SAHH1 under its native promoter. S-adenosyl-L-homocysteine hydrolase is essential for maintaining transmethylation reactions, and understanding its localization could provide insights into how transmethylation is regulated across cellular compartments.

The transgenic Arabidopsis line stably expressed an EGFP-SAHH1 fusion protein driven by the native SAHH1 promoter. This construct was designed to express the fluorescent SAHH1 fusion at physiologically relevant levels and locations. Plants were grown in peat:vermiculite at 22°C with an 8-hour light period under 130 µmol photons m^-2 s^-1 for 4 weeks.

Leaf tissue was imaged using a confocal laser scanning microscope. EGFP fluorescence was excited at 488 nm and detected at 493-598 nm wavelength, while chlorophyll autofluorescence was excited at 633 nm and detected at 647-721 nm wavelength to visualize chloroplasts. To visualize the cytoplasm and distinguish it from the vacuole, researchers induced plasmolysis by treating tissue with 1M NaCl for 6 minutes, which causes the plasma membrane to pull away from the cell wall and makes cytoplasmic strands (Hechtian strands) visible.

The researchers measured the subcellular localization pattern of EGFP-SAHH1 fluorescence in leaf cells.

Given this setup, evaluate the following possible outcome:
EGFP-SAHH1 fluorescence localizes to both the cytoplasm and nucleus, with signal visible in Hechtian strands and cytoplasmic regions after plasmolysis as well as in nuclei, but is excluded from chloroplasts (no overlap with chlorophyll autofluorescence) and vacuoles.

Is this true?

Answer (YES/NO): YES